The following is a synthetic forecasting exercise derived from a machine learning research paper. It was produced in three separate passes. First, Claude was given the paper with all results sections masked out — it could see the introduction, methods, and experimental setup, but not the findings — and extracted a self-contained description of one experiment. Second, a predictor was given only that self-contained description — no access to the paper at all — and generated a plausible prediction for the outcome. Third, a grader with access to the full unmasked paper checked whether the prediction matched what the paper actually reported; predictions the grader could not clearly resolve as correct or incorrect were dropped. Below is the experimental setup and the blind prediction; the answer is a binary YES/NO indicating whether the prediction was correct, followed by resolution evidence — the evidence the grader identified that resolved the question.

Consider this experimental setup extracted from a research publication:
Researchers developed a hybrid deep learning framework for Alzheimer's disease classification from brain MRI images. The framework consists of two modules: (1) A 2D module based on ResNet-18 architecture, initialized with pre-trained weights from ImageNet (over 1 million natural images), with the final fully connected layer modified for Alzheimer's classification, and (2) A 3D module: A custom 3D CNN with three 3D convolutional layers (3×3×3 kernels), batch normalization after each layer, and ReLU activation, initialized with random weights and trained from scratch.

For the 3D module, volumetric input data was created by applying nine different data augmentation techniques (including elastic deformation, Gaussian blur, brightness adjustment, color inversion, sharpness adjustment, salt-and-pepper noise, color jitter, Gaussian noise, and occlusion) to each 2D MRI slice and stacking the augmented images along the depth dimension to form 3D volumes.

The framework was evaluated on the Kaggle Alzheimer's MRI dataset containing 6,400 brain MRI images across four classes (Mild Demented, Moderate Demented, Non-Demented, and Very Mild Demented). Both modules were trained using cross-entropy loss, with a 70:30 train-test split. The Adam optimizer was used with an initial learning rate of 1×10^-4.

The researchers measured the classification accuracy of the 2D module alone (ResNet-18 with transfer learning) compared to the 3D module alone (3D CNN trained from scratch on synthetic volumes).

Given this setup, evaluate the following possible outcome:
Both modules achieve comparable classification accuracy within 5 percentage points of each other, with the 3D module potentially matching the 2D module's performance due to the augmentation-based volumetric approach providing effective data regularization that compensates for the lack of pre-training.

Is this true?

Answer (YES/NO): NO